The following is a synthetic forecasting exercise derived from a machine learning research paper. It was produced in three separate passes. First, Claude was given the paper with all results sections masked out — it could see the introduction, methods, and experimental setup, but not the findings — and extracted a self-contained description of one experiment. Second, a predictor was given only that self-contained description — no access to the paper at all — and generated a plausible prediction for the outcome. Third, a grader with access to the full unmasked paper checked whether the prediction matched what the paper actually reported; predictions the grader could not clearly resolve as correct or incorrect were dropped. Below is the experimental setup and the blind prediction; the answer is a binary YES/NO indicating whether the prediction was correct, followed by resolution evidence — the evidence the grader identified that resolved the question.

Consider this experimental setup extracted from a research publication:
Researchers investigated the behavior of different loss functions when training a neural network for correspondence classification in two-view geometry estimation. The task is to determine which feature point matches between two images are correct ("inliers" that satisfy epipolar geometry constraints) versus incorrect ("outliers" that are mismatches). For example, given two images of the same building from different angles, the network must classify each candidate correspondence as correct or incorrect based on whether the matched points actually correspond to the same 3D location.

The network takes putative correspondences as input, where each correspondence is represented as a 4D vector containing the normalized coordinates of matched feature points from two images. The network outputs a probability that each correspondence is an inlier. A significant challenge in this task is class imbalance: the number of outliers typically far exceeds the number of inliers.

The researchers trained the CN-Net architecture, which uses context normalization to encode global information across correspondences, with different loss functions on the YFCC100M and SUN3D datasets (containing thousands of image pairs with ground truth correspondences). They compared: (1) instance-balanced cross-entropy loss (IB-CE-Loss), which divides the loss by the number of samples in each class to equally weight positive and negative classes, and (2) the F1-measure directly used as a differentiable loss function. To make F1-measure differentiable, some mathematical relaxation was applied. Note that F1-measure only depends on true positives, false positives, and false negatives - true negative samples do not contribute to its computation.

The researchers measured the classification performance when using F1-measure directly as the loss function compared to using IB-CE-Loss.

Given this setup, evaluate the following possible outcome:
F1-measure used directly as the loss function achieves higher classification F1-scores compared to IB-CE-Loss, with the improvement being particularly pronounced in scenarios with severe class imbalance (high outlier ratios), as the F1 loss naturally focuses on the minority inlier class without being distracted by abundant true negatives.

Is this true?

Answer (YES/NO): NO